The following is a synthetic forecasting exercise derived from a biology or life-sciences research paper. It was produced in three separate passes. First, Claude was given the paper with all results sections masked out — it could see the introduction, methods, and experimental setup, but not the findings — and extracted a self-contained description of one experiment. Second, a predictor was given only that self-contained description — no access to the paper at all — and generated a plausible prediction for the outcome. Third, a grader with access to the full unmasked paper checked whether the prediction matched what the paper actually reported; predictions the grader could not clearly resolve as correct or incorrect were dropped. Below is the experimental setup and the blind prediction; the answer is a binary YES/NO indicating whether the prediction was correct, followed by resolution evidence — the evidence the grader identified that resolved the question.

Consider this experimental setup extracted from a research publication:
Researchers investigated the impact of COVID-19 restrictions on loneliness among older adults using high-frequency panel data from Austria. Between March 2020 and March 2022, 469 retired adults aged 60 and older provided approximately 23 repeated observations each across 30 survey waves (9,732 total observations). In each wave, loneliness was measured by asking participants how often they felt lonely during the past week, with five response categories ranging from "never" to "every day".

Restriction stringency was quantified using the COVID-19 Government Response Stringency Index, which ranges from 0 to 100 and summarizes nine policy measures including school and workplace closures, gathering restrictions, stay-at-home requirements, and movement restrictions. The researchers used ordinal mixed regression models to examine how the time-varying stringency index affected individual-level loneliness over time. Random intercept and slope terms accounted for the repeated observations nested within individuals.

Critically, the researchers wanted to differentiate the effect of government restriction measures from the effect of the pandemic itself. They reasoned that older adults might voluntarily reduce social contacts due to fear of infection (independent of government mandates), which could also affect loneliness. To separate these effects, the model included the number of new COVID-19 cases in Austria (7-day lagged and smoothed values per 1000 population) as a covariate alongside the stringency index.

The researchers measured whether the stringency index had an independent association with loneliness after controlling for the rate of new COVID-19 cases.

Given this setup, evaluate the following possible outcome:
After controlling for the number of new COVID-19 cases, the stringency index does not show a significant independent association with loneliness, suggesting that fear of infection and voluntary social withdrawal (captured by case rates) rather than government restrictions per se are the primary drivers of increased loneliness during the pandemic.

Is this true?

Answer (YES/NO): NO